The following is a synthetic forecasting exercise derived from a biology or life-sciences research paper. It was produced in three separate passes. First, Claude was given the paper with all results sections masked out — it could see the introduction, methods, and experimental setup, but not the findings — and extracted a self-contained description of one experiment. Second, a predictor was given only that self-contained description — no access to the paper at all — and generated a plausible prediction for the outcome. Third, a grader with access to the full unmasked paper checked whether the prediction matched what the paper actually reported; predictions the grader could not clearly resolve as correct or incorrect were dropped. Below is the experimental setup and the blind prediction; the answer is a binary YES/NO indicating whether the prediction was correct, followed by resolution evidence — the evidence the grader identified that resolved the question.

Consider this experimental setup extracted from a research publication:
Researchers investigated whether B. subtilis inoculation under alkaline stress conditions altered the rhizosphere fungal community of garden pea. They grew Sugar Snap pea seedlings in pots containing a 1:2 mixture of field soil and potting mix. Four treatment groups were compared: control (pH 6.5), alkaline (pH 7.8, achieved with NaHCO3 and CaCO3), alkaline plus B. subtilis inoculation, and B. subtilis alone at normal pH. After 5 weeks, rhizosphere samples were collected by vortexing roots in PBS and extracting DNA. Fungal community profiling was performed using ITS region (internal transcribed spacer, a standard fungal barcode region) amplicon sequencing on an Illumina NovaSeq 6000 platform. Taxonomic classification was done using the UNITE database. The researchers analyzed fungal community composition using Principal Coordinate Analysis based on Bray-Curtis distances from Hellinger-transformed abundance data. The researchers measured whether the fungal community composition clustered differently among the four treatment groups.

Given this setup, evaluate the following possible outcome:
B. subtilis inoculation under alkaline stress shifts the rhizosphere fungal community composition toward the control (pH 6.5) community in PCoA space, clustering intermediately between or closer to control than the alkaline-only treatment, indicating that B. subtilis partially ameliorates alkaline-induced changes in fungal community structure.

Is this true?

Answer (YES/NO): YES